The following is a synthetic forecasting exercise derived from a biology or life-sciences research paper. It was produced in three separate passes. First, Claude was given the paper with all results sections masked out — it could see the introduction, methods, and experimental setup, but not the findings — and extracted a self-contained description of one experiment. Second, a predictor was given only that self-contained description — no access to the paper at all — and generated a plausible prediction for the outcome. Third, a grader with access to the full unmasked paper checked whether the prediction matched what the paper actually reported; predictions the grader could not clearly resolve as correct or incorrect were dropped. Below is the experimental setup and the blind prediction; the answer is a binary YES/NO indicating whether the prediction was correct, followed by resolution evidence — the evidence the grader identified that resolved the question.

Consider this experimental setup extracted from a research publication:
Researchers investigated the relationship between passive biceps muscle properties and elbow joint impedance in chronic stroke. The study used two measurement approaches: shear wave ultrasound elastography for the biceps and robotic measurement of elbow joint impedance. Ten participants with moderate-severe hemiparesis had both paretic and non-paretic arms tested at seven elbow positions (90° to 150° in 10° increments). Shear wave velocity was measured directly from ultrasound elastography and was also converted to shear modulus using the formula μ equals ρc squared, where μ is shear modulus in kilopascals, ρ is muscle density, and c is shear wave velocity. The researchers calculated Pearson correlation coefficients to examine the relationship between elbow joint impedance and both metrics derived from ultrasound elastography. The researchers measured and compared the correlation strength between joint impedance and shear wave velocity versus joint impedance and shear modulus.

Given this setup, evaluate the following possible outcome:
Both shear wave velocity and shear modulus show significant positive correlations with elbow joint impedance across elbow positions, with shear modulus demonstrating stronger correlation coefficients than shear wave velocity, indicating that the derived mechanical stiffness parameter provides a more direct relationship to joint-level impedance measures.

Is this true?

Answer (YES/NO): NO